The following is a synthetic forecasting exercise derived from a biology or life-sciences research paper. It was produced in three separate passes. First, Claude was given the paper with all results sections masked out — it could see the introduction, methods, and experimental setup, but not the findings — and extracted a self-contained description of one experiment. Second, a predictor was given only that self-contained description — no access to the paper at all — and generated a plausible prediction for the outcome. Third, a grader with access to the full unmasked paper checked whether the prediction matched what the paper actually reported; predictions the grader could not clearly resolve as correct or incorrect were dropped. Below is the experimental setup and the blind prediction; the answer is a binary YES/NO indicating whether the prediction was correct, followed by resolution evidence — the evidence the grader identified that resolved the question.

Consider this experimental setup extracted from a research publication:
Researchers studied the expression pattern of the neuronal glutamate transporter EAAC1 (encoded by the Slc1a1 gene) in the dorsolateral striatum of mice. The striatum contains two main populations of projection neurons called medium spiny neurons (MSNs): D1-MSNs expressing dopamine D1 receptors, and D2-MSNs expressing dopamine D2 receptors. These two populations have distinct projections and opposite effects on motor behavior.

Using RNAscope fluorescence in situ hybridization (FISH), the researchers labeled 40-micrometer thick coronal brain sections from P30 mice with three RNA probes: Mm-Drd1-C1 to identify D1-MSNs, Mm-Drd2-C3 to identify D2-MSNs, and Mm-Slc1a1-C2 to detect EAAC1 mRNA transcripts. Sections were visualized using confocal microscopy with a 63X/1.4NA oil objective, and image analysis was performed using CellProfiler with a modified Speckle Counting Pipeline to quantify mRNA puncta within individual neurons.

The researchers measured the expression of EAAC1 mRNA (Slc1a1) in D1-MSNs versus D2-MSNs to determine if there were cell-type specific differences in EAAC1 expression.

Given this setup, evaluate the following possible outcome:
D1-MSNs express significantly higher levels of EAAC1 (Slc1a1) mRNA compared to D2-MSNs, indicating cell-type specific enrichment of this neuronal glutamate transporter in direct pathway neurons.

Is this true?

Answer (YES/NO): NO